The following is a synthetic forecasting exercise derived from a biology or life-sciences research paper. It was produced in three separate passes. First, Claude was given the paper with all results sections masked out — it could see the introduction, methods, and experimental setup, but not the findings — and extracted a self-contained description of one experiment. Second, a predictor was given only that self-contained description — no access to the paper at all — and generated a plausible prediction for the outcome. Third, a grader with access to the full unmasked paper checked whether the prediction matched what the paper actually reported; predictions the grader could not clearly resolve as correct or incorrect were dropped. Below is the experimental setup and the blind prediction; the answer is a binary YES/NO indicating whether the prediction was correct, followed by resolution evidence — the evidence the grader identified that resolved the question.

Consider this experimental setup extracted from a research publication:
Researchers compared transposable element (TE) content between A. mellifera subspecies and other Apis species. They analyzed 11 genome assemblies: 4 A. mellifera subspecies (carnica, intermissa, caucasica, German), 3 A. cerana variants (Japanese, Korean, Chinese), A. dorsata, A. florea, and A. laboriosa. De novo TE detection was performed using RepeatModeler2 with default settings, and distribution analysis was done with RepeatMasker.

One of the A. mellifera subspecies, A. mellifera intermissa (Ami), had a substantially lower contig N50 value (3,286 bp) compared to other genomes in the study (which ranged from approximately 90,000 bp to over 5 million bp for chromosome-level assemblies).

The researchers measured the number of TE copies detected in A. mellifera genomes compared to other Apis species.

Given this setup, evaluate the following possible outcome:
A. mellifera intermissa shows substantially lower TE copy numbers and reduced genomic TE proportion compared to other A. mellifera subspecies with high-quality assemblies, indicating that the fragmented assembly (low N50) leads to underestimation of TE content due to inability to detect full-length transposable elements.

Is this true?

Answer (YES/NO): YES